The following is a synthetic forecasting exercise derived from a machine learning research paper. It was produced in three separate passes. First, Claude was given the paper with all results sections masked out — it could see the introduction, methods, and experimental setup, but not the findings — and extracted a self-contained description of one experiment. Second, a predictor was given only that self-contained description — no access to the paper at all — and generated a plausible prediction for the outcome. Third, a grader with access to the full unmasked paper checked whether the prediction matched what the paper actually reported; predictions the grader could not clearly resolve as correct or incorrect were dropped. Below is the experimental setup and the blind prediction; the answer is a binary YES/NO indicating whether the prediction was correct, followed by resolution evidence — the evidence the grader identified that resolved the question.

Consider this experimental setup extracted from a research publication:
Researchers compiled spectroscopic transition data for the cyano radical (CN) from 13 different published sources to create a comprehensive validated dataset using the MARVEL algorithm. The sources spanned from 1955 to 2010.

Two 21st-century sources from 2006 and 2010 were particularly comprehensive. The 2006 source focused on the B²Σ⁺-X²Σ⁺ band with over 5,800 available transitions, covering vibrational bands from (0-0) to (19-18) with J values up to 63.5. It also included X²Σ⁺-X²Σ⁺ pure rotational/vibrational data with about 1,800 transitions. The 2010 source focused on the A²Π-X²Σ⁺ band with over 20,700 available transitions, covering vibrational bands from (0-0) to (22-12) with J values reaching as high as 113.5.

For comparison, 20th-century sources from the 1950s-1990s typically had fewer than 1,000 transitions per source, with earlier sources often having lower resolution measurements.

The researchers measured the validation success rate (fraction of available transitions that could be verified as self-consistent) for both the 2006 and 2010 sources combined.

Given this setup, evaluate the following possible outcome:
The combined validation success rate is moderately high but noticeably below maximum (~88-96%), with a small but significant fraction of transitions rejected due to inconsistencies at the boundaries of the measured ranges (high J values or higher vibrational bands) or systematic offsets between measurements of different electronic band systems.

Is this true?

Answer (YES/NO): NO